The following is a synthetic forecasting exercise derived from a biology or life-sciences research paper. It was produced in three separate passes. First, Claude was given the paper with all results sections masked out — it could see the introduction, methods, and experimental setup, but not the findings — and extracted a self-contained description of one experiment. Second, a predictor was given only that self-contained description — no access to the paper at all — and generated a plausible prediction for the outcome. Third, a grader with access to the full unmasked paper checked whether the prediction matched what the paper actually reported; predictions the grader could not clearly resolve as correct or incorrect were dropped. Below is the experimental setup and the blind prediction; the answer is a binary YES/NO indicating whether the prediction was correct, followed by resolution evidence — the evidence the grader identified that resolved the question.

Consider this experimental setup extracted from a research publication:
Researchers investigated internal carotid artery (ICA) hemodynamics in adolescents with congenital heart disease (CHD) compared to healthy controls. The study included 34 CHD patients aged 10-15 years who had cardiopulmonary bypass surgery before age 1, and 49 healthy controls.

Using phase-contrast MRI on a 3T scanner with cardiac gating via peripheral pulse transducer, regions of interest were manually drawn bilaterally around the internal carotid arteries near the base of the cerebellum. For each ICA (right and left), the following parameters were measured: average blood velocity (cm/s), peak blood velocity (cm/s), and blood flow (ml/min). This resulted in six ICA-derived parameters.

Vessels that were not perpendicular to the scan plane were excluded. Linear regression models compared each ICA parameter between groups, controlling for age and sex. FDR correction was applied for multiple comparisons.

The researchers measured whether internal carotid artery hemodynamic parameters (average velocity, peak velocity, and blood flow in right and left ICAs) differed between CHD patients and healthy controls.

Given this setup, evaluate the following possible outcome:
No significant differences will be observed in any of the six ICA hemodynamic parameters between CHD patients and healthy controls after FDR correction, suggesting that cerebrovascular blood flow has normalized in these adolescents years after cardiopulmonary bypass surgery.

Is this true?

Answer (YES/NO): YES